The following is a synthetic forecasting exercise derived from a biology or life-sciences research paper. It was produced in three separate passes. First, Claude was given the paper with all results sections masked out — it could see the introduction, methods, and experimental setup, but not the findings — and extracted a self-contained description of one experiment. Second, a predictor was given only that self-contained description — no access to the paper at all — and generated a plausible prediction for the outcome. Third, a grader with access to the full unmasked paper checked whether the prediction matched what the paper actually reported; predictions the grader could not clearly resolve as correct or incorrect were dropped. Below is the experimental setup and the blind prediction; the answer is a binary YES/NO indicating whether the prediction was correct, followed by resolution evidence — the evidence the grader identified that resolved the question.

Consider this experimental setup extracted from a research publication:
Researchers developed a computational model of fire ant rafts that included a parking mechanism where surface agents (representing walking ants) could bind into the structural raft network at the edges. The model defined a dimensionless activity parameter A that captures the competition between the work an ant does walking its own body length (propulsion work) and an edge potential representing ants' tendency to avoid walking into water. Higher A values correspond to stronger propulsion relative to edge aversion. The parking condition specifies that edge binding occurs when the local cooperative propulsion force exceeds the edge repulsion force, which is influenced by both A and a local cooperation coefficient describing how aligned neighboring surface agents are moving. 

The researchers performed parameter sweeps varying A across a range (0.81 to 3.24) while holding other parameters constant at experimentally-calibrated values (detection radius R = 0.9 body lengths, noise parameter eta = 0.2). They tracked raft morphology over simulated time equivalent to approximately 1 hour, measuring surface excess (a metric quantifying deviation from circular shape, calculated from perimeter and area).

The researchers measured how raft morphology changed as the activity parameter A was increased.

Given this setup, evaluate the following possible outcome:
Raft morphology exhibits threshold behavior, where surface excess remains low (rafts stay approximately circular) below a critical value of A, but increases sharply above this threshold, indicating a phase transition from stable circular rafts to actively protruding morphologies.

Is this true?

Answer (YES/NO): NO